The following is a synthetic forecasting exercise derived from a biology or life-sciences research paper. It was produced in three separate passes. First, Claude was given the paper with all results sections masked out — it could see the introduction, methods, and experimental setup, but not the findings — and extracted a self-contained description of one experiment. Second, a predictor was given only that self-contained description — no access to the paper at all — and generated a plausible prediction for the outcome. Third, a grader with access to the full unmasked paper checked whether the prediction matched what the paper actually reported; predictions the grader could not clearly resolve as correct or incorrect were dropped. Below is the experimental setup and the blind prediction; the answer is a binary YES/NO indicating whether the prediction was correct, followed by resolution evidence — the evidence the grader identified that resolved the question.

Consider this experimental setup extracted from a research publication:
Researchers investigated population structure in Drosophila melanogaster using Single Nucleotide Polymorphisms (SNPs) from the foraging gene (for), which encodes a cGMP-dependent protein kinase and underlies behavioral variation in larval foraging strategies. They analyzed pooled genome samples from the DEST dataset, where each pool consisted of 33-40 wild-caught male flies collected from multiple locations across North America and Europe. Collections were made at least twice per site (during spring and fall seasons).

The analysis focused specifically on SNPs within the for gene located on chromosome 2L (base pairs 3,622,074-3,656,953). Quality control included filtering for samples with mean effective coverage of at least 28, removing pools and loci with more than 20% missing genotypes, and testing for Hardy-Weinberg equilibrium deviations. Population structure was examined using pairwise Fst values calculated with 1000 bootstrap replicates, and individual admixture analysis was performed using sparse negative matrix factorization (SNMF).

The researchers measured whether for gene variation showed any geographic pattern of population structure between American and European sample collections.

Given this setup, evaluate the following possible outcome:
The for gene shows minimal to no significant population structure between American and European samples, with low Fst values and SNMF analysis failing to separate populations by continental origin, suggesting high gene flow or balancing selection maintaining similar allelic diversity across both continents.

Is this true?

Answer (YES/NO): NO